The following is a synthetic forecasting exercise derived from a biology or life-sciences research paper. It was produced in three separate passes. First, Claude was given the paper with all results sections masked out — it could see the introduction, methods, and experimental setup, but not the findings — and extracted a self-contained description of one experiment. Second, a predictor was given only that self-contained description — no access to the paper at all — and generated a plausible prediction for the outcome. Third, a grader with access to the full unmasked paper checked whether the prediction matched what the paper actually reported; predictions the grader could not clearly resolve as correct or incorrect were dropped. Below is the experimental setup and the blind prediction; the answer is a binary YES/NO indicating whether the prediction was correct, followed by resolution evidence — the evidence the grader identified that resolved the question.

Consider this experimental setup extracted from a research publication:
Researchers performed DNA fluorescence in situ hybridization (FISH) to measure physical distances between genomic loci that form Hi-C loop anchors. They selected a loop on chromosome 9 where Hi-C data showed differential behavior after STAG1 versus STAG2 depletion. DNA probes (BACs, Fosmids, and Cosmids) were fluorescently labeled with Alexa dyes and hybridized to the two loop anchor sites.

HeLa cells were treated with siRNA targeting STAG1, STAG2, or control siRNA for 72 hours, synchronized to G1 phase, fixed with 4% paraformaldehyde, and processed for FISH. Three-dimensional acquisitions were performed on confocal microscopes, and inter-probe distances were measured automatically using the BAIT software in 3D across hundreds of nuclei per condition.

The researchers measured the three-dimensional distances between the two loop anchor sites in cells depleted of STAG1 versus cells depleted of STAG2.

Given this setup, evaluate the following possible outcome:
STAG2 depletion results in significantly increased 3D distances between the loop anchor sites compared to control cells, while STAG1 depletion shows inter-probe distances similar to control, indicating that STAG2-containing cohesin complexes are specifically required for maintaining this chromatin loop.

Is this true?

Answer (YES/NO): NO